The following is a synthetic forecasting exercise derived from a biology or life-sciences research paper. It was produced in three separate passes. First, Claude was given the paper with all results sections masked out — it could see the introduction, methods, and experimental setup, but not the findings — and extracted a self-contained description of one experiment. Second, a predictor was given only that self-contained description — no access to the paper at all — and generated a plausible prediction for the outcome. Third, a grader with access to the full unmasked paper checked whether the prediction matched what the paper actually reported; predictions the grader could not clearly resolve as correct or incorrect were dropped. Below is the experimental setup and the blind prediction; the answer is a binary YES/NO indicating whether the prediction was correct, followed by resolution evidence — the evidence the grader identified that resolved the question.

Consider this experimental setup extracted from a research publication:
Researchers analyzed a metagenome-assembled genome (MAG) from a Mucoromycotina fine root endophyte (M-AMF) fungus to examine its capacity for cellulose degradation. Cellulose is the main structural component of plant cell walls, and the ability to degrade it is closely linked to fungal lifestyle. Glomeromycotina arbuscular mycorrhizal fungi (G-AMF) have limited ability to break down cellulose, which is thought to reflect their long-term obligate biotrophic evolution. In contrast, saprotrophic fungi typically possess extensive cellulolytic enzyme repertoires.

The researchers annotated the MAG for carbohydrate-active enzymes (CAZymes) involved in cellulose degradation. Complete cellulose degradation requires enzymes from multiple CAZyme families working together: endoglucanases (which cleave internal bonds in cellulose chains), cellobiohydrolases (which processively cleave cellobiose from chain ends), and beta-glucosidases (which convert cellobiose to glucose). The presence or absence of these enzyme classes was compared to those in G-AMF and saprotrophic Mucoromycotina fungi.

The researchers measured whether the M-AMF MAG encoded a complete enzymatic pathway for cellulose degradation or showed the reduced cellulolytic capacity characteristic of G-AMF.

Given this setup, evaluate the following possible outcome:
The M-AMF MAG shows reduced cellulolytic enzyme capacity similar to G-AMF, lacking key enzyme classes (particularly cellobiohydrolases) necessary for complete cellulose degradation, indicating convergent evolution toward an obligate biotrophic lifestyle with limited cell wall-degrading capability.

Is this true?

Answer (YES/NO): NO